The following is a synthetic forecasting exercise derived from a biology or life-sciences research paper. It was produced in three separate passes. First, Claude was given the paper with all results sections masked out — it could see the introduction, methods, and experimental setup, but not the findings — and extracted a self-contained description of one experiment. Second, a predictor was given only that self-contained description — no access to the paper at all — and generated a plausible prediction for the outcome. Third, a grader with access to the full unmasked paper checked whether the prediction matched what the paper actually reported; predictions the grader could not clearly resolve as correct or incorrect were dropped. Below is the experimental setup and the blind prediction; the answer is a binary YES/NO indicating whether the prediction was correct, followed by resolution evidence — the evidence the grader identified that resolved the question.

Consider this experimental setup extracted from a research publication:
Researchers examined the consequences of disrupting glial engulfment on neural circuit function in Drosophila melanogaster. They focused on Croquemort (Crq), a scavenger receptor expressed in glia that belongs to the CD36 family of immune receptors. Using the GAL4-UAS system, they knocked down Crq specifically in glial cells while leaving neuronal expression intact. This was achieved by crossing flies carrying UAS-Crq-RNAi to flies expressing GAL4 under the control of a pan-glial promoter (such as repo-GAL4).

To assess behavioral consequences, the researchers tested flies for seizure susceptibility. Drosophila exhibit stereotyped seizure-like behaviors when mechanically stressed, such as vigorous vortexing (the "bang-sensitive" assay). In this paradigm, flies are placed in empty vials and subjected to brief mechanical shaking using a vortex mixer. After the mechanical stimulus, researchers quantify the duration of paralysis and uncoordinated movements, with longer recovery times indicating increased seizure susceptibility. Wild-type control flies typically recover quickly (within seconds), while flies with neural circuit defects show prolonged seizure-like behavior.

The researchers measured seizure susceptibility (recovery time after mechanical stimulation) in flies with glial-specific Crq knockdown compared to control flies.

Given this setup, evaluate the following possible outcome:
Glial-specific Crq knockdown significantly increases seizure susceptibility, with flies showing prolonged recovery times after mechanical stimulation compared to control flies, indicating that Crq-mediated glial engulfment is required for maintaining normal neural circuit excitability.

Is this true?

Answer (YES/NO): YES